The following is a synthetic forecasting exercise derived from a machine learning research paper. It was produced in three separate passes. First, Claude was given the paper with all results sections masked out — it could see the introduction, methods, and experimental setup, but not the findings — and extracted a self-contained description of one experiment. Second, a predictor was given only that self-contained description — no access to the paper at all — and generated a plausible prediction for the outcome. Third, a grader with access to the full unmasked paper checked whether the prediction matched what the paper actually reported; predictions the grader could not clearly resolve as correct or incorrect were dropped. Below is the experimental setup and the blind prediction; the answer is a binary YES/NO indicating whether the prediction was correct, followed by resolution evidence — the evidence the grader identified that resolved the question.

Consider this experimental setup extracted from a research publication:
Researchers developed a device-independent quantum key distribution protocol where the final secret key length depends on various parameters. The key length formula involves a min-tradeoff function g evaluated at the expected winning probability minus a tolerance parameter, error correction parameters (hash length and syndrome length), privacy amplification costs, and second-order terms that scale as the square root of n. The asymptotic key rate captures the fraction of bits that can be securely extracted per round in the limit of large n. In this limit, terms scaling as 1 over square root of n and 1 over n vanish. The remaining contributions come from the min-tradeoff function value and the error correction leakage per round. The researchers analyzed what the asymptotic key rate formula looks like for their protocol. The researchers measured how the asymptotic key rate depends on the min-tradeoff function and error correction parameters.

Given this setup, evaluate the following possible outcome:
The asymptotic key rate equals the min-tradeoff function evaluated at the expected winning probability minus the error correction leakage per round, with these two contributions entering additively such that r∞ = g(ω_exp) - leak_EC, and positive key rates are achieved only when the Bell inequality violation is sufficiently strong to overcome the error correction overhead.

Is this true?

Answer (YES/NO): YES